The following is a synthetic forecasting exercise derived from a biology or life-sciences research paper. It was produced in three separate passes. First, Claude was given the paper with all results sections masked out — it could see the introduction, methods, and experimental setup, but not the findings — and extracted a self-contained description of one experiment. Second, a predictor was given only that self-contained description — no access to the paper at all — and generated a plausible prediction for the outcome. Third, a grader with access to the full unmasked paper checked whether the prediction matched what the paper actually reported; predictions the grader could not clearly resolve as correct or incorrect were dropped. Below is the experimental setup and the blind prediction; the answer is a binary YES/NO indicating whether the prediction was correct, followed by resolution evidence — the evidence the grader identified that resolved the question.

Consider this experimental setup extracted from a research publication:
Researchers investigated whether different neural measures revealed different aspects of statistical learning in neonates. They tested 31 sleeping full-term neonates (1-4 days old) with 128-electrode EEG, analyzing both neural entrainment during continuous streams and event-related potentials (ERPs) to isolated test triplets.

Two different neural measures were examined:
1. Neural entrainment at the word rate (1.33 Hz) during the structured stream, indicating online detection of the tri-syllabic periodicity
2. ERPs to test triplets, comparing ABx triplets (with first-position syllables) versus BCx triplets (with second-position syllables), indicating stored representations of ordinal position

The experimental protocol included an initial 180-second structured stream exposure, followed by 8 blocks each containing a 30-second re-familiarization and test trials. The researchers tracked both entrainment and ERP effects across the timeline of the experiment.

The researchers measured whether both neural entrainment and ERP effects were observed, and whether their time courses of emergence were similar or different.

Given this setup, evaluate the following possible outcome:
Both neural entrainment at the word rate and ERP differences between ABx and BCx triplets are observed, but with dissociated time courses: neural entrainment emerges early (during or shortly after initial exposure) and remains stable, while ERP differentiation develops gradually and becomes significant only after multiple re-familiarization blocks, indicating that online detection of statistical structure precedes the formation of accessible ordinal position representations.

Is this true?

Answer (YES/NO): NO